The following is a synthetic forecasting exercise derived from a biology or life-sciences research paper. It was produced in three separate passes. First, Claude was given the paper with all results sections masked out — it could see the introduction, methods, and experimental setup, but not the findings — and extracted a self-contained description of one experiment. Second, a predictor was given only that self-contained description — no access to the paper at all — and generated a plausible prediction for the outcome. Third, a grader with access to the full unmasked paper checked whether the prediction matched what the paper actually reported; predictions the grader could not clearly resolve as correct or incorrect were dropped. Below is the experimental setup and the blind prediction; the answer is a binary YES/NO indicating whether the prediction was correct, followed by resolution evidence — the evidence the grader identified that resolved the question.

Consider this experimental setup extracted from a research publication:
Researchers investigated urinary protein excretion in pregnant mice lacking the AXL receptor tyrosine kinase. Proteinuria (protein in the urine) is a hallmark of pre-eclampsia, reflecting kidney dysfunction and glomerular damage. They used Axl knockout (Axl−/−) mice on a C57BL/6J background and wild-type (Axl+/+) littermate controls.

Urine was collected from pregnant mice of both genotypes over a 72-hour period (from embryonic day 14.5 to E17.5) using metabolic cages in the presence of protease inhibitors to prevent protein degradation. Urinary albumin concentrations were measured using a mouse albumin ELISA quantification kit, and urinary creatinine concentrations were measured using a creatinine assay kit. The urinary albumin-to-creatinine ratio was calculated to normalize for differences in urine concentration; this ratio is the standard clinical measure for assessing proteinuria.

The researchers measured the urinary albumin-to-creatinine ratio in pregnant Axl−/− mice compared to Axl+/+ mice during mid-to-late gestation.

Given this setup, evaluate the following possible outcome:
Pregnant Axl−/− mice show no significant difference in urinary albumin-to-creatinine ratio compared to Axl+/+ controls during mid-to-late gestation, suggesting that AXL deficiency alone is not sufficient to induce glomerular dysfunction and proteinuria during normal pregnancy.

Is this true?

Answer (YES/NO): NO